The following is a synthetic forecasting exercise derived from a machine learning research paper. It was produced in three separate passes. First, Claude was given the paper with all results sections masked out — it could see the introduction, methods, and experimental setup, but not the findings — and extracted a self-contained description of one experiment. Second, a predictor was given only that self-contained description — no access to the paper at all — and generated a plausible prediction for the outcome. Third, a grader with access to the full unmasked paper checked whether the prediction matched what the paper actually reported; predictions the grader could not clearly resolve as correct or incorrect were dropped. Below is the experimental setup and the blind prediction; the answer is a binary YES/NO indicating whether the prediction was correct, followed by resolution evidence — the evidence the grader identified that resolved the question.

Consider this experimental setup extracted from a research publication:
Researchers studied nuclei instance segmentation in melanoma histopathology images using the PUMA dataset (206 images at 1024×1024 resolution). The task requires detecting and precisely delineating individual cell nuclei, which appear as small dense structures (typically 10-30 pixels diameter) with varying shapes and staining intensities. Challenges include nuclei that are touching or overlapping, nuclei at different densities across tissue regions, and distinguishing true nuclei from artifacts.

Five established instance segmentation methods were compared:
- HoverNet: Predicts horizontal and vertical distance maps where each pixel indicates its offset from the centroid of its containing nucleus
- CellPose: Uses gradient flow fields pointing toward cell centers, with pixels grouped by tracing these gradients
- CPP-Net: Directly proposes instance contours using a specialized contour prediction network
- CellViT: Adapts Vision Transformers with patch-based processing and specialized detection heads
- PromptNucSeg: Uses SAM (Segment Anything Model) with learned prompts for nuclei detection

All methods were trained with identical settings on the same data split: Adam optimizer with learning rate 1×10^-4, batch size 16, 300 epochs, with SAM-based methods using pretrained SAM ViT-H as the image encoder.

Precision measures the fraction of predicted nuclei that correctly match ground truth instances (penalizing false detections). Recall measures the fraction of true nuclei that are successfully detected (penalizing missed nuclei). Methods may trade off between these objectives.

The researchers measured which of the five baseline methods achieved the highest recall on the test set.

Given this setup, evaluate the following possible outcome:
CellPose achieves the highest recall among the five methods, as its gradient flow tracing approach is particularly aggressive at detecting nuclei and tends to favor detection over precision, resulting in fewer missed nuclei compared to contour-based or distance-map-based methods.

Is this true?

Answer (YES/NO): NO